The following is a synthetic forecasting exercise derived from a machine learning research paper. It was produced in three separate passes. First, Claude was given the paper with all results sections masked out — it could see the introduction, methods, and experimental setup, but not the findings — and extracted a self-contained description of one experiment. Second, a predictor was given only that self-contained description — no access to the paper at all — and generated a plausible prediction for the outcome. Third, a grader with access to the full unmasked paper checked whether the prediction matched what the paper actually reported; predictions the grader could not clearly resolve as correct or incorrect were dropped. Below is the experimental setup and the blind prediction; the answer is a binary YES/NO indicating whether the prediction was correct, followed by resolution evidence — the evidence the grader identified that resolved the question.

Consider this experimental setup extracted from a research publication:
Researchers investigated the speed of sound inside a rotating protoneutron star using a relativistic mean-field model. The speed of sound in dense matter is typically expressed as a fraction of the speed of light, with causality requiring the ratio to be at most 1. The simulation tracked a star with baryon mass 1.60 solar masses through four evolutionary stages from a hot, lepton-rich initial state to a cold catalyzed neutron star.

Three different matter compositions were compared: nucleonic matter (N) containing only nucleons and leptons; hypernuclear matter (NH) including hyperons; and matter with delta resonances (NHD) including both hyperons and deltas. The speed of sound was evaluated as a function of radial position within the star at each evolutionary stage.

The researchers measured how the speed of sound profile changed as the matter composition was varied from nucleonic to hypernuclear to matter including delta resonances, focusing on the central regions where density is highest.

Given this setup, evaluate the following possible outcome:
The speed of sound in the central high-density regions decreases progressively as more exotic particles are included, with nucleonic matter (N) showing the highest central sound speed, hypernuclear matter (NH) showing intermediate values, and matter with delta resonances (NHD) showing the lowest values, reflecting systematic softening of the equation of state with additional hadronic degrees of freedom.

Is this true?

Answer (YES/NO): YES